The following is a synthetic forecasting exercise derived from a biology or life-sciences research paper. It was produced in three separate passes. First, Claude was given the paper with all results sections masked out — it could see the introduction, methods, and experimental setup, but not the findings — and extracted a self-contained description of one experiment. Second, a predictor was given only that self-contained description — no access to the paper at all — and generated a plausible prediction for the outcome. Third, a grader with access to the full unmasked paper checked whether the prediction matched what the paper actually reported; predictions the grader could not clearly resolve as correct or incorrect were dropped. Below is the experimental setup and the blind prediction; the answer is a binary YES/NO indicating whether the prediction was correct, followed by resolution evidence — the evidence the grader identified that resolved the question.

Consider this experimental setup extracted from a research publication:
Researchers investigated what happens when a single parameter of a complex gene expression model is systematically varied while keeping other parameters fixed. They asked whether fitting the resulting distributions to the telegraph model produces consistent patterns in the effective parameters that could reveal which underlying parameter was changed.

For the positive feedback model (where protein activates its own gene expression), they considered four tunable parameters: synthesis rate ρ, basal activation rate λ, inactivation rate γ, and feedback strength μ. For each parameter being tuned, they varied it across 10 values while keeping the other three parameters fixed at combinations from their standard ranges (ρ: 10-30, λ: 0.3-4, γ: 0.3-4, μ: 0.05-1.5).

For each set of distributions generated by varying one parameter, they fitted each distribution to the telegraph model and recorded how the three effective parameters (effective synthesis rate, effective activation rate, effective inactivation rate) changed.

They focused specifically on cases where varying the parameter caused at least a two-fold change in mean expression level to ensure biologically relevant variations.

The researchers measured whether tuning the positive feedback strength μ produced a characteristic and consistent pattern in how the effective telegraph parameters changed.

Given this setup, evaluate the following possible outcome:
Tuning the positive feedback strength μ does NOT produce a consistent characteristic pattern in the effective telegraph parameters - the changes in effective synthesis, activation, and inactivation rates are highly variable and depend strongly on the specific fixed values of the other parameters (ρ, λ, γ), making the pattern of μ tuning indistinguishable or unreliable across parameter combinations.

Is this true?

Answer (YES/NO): NO